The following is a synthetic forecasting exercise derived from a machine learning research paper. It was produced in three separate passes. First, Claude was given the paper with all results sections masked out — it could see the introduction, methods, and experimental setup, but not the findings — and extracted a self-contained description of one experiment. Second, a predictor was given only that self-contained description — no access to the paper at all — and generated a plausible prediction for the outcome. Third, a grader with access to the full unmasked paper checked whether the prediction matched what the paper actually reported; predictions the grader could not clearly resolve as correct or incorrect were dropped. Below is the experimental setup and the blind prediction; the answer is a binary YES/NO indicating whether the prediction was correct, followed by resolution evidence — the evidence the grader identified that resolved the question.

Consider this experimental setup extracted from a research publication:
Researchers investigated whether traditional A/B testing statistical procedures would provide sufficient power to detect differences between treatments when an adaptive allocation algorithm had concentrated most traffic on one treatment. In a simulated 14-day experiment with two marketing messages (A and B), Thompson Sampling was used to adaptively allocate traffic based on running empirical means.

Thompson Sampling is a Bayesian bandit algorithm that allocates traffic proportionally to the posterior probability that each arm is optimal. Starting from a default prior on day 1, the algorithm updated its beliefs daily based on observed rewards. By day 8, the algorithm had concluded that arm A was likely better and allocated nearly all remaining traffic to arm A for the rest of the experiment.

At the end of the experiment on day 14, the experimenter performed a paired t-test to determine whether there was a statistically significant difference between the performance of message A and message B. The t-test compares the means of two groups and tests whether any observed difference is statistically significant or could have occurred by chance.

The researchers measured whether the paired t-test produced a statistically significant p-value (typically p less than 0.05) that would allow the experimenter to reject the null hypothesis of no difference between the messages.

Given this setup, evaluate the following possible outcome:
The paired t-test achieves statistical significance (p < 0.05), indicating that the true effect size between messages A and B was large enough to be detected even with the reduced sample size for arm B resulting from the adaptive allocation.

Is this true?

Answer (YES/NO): NO